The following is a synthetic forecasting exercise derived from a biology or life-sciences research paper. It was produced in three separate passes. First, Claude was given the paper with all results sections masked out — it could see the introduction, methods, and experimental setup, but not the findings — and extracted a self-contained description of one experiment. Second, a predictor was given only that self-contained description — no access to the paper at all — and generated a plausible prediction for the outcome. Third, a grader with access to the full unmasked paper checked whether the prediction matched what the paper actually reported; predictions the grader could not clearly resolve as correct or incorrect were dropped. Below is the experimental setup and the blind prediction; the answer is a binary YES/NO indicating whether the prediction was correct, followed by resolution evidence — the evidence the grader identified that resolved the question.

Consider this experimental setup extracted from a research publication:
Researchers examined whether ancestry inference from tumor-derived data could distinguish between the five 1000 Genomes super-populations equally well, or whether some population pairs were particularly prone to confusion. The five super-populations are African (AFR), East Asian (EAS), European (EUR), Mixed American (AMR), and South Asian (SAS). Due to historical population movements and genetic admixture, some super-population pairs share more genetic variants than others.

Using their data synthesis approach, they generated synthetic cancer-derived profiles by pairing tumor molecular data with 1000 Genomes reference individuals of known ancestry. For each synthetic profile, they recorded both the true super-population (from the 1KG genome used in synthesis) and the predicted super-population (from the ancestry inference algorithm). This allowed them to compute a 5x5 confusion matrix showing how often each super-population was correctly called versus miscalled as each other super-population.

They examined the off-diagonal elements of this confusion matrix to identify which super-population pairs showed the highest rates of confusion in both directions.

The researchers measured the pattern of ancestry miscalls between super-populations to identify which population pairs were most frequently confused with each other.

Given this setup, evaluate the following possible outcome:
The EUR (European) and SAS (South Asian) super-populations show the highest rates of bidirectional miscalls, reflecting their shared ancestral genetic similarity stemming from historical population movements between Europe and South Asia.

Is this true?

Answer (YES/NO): NO